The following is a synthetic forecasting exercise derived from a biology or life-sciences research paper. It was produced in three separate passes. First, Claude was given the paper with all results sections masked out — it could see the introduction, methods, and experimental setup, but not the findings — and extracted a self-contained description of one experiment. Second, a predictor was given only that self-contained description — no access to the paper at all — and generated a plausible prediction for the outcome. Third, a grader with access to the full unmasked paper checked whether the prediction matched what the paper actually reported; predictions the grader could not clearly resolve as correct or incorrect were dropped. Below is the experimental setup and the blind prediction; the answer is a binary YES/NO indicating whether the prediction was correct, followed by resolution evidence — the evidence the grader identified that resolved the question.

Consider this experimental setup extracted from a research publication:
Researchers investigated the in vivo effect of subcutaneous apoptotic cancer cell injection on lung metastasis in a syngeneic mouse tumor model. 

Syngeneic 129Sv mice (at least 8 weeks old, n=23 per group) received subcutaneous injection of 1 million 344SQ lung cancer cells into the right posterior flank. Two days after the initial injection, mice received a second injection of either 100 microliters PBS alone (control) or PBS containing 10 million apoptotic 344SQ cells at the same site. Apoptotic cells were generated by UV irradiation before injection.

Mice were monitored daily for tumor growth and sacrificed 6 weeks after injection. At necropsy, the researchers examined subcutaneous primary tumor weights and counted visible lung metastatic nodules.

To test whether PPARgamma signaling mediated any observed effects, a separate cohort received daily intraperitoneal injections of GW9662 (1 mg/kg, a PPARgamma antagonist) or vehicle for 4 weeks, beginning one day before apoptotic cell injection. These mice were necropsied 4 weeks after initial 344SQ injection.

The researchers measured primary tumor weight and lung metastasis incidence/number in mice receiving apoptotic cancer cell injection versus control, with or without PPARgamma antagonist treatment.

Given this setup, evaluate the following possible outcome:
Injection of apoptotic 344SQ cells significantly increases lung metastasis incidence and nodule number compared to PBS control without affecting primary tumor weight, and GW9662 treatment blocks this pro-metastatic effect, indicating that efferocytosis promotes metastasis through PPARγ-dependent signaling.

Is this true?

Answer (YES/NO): NO